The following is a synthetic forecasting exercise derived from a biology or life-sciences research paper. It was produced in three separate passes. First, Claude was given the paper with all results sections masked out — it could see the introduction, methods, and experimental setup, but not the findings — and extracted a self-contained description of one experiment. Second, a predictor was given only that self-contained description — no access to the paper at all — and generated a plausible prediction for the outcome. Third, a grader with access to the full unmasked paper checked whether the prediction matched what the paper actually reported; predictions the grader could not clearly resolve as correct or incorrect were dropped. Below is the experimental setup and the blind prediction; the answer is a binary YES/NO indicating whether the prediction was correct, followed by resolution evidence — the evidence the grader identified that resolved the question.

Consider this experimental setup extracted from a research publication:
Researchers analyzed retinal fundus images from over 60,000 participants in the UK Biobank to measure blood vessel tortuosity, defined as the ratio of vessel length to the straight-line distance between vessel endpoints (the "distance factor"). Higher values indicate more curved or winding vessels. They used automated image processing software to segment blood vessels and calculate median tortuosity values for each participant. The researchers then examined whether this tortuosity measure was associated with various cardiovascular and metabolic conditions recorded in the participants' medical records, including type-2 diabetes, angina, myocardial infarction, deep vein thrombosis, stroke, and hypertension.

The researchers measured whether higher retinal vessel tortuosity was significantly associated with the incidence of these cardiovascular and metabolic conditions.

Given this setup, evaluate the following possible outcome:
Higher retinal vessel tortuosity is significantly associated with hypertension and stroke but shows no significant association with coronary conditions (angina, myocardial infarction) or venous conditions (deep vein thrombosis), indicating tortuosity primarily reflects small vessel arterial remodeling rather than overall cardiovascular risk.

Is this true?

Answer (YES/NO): NO